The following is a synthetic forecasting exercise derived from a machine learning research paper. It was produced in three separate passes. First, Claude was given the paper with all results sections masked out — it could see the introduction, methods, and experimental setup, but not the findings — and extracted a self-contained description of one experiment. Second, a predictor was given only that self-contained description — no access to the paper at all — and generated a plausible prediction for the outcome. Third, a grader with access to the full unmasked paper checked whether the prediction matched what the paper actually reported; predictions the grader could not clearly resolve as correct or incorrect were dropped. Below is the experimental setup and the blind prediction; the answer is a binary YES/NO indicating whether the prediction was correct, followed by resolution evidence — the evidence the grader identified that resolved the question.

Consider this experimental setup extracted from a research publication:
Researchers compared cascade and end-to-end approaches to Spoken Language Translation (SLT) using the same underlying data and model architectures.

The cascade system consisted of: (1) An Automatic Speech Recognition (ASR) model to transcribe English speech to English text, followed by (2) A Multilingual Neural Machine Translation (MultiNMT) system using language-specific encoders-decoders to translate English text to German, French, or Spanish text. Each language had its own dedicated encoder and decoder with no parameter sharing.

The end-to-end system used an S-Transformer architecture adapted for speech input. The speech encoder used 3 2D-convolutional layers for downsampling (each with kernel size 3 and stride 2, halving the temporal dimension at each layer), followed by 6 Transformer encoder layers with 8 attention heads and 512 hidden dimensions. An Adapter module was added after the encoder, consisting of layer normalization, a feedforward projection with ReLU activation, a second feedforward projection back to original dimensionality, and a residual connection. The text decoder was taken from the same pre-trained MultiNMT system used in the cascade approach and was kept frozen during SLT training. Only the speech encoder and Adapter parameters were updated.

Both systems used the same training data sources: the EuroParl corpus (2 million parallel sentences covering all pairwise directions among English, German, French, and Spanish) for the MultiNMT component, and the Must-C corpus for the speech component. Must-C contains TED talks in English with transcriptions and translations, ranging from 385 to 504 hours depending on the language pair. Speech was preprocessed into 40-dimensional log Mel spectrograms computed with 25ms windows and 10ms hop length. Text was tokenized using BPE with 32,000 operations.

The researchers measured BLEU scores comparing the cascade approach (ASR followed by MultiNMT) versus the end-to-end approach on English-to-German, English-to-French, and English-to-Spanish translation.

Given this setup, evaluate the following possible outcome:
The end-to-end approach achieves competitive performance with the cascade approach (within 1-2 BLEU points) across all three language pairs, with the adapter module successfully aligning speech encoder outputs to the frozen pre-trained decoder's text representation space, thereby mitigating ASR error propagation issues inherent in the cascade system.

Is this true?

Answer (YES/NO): NO